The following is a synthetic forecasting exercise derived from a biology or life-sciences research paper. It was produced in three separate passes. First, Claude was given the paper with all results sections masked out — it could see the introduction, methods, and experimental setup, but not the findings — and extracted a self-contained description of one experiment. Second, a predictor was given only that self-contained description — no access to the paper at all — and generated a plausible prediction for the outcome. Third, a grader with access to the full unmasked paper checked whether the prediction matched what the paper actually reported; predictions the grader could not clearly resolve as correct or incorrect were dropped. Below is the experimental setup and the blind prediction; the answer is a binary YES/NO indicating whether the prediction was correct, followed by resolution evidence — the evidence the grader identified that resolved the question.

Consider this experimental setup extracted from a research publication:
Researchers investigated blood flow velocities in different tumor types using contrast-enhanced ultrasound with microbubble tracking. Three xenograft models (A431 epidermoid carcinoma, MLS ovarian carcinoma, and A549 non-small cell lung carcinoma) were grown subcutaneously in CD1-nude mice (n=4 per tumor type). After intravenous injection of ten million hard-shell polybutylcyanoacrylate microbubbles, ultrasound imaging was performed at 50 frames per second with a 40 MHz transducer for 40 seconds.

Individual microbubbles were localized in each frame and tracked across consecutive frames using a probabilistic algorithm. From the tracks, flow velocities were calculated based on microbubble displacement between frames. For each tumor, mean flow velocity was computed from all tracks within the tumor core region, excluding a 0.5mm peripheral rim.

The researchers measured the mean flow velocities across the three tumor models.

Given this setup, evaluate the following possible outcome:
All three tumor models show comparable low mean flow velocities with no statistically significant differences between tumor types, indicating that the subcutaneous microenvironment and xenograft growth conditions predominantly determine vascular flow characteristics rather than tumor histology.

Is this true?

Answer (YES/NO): NO